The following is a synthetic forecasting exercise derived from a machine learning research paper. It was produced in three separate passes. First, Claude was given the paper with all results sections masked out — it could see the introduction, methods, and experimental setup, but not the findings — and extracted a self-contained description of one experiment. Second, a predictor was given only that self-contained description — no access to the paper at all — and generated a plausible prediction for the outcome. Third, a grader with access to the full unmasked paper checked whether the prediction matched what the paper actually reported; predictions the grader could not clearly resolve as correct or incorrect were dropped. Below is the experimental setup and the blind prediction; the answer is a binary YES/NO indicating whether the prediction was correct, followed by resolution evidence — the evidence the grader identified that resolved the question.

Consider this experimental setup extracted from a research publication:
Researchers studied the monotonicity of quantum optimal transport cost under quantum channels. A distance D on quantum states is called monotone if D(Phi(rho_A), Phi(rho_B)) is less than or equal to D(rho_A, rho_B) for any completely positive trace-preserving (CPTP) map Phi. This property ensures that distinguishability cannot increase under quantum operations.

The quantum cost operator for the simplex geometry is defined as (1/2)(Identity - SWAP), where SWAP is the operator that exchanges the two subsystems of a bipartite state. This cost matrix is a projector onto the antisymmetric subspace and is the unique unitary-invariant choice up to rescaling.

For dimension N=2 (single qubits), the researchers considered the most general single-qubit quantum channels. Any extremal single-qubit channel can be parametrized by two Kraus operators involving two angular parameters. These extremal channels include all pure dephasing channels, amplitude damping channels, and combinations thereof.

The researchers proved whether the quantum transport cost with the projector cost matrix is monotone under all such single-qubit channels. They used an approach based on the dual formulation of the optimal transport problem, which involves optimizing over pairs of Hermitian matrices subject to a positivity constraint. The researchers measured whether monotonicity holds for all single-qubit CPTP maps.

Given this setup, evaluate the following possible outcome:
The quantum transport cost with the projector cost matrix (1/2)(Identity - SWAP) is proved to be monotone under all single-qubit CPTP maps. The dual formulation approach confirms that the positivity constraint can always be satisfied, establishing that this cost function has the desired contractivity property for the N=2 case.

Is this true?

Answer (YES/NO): YES